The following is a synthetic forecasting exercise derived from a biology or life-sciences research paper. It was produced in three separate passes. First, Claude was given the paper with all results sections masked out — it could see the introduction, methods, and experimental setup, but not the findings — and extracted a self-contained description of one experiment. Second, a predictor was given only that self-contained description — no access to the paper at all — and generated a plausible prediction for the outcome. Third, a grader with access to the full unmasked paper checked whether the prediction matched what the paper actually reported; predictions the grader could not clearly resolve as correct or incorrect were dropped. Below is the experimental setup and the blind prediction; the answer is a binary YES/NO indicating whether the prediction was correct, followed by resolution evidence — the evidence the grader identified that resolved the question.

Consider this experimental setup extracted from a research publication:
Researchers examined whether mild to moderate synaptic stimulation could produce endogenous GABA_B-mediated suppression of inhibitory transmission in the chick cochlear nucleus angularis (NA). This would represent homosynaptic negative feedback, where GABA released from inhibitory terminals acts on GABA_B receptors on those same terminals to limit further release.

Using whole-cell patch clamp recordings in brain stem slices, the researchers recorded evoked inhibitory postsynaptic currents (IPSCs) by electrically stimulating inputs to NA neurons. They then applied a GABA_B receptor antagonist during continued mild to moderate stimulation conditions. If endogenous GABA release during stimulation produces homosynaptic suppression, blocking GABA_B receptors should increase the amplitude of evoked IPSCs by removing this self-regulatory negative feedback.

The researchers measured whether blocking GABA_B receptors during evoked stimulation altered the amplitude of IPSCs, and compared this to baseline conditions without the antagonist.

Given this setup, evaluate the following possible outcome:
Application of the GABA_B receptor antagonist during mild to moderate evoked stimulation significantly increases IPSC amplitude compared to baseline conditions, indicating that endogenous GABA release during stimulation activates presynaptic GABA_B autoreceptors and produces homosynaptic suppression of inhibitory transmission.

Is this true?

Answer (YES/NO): YES